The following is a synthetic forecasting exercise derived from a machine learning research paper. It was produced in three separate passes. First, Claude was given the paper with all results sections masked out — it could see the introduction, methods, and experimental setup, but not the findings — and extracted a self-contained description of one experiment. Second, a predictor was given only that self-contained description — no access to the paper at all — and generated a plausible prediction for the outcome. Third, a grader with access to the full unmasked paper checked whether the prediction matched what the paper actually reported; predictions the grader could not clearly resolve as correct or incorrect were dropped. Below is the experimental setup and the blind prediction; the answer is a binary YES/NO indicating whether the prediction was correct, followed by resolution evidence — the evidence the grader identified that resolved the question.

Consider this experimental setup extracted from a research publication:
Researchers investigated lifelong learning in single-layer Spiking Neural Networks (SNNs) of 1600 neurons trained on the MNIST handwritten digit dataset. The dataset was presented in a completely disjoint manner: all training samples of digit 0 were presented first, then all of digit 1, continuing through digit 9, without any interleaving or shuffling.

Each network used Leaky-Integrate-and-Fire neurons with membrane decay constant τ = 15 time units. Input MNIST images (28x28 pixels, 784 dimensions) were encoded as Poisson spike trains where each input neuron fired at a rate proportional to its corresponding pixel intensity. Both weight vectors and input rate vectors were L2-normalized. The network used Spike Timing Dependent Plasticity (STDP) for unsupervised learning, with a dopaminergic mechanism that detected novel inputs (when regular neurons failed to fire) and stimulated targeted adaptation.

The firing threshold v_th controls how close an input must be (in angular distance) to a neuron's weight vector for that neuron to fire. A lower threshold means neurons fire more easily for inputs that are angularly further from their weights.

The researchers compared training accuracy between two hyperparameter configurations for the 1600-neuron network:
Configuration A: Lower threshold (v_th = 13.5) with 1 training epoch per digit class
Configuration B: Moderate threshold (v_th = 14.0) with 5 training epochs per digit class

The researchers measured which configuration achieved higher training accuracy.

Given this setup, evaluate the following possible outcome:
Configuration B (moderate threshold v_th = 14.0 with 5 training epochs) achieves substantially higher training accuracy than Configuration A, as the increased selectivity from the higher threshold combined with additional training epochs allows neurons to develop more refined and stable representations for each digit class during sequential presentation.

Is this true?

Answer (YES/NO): YES